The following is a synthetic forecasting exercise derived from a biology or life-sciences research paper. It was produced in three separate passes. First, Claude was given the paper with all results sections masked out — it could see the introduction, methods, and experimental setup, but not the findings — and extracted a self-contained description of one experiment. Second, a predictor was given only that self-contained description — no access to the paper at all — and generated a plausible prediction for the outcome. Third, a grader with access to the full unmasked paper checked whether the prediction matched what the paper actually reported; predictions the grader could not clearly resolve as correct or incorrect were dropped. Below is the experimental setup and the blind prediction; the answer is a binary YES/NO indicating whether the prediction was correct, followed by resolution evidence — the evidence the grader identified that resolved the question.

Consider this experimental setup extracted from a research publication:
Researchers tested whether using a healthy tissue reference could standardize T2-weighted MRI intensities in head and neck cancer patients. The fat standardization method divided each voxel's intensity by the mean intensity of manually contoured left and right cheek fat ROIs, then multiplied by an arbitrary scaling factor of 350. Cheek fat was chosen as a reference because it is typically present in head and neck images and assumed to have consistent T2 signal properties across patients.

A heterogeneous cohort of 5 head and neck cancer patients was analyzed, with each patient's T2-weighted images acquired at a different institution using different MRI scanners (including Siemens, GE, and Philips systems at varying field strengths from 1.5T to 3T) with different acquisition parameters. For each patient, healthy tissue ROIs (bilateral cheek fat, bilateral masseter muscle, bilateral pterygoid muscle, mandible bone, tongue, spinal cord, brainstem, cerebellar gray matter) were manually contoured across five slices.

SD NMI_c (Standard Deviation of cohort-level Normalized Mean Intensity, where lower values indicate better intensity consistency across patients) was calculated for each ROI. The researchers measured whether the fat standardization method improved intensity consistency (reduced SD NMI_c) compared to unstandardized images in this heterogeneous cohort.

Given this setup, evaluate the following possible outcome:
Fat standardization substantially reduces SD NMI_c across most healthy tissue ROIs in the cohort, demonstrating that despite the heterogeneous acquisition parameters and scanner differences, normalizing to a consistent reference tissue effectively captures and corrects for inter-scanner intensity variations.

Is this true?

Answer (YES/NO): YES